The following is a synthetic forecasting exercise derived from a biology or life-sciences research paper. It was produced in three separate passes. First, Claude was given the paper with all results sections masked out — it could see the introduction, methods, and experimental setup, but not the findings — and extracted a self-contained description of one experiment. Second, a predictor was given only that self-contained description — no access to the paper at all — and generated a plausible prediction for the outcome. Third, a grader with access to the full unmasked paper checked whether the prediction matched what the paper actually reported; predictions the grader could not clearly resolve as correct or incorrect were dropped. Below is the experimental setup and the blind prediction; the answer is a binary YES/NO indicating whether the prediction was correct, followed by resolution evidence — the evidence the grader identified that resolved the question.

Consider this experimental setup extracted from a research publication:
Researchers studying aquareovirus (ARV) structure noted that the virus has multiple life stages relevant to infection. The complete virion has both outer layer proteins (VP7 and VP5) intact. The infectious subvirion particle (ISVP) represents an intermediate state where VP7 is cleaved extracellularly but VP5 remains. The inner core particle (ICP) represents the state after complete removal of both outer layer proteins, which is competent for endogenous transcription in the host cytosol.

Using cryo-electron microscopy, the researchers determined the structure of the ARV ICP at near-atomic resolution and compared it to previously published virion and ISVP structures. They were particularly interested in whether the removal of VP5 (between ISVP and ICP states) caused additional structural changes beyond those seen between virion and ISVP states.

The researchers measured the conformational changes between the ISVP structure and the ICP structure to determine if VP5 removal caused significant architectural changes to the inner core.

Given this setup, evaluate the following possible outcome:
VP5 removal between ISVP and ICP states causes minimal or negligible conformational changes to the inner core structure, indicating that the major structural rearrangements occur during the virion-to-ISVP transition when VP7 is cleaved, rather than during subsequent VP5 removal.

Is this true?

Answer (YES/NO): NO